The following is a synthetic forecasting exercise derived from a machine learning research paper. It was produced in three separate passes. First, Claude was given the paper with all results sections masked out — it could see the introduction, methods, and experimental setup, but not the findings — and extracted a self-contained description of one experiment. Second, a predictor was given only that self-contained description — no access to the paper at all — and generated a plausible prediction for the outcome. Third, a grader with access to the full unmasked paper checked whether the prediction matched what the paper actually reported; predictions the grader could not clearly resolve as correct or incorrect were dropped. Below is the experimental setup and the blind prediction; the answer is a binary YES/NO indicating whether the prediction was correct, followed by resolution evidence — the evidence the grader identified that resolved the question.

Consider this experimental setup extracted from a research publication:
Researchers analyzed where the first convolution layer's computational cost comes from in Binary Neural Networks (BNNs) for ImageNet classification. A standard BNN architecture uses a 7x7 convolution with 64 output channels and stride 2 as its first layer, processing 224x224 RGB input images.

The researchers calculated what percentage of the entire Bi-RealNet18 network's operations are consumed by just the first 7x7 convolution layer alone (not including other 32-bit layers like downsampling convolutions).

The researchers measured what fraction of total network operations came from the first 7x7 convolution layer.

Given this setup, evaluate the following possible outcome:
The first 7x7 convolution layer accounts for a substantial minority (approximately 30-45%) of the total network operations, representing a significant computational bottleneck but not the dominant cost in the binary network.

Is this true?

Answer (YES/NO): NO